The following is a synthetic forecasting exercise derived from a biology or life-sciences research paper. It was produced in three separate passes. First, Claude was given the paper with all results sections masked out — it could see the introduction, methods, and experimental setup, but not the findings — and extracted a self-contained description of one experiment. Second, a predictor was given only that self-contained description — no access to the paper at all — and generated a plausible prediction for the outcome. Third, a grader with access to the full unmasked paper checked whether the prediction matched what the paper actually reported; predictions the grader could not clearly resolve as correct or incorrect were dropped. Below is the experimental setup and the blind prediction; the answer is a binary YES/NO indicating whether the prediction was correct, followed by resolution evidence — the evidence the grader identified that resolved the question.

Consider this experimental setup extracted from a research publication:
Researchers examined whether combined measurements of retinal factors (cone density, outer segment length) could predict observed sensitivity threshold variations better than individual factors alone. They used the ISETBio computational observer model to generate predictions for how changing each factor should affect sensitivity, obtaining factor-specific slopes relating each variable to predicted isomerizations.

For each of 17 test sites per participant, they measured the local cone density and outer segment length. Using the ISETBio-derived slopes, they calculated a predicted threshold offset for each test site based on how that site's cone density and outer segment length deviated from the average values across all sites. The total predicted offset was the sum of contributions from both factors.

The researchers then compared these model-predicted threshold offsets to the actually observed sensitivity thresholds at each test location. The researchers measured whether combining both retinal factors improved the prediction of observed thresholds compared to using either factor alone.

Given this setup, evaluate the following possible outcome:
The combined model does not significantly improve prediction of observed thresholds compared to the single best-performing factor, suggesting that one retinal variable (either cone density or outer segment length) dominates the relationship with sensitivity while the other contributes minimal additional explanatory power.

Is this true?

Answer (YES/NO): NO